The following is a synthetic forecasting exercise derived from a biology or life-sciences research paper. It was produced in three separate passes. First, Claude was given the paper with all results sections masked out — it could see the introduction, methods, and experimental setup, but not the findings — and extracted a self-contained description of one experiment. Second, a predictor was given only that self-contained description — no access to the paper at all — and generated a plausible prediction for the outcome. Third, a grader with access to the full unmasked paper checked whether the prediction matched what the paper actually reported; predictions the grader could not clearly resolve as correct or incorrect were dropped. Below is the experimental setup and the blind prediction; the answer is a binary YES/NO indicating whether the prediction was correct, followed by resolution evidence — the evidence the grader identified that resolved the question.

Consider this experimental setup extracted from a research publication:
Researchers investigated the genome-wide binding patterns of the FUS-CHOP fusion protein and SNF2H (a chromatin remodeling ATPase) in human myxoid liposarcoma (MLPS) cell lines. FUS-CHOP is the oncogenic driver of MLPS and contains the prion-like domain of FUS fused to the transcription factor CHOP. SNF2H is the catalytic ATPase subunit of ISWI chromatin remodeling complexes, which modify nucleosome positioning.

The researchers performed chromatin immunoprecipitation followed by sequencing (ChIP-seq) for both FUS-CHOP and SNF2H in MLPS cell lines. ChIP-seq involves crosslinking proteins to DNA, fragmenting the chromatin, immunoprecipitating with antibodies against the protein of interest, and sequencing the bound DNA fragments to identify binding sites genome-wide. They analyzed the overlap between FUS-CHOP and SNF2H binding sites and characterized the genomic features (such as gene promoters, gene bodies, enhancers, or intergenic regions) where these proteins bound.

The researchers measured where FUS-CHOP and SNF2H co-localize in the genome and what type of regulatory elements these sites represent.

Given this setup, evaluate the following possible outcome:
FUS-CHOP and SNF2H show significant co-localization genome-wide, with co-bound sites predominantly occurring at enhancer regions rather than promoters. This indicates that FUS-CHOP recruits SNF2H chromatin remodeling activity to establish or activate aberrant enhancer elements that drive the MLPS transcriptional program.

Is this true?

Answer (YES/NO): YES